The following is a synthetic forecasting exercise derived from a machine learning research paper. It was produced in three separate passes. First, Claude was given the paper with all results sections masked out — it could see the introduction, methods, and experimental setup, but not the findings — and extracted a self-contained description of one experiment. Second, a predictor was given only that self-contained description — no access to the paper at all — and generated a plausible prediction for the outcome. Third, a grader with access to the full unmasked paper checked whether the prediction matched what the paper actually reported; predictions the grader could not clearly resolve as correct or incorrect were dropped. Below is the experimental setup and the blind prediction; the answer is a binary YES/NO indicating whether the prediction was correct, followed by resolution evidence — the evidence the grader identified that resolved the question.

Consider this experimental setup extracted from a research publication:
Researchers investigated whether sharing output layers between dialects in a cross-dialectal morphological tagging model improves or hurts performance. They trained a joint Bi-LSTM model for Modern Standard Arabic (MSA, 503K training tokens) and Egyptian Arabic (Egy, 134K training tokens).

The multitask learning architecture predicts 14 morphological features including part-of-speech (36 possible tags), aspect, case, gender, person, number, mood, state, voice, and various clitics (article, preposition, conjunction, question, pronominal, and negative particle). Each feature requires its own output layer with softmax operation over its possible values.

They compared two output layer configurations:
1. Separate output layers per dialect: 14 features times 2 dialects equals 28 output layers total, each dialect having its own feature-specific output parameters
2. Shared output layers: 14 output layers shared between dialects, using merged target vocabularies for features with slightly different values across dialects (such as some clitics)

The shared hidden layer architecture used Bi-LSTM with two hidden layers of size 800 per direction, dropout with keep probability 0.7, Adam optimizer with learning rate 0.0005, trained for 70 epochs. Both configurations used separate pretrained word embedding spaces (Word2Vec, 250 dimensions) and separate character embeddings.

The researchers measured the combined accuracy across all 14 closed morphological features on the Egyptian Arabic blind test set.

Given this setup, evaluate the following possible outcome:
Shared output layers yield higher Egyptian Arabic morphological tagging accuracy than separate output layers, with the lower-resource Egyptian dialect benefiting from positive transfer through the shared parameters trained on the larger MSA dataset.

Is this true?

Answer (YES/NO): YES